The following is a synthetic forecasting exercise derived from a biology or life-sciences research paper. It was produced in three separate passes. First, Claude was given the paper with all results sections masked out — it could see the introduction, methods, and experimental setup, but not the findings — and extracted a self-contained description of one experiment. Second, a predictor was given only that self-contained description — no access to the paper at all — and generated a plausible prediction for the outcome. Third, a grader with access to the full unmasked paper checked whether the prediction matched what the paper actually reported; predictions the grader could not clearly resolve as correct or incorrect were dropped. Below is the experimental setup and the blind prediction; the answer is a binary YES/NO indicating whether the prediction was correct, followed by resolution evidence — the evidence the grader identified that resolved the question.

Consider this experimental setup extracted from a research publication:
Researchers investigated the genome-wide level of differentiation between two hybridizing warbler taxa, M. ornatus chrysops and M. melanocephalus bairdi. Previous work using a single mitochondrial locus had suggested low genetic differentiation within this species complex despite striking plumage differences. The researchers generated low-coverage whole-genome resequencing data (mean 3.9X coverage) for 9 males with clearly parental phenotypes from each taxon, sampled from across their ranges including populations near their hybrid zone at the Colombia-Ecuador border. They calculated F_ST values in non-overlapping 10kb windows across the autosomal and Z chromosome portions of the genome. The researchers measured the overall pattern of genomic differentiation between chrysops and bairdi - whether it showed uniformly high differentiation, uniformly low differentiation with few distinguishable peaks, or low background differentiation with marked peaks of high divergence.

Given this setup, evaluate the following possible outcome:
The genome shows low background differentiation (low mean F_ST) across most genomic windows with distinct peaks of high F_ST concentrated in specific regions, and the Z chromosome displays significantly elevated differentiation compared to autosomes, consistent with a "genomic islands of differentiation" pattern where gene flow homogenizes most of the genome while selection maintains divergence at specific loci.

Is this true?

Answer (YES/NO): YES